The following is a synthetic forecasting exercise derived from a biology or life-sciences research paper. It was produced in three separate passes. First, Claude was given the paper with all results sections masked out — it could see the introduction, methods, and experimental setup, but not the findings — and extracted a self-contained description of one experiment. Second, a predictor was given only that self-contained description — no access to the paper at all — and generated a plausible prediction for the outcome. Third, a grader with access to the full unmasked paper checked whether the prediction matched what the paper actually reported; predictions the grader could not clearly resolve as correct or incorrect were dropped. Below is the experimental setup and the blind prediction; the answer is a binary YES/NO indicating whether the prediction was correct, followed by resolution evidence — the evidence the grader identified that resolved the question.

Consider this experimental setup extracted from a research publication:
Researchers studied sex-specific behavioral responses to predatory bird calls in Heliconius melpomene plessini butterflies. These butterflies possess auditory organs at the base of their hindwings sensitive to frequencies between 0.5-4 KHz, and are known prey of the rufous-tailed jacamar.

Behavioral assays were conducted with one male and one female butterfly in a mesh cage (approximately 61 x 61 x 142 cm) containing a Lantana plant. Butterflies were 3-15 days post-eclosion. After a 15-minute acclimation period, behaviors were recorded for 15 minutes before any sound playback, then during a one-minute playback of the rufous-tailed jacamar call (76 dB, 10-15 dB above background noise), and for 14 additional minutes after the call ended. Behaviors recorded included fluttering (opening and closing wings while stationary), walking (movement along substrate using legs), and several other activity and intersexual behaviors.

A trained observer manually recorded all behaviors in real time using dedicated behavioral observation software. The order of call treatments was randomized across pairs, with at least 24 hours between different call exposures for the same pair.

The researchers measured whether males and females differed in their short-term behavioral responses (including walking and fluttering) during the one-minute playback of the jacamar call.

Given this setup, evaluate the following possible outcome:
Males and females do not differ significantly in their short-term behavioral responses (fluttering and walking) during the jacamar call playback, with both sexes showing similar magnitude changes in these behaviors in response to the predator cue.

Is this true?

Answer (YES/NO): NO